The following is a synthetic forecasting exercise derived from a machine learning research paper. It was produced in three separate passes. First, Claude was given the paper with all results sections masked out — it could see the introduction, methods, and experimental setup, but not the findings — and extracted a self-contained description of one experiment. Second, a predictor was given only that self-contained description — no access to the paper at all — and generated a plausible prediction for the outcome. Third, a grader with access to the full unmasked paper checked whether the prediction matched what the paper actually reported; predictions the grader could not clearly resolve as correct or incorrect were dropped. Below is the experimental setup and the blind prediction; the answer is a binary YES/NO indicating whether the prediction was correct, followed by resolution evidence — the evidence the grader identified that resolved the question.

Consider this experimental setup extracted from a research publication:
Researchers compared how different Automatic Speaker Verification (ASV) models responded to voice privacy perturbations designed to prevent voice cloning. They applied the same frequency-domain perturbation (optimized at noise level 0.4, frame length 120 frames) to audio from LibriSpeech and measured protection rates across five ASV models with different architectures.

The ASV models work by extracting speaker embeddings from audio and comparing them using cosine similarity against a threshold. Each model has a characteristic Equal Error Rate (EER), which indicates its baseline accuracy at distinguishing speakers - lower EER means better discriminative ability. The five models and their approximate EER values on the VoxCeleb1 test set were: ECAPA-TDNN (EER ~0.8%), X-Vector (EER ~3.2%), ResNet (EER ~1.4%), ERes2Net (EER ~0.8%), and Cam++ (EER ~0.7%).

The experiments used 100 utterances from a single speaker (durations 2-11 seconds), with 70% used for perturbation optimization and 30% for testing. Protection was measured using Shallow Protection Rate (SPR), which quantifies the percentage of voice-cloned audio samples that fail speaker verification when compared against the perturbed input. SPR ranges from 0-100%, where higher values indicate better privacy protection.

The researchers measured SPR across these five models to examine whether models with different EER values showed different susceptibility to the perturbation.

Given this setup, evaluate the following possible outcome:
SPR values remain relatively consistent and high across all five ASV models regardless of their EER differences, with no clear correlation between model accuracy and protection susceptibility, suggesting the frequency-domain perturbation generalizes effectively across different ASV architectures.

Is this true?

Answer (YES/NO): NO